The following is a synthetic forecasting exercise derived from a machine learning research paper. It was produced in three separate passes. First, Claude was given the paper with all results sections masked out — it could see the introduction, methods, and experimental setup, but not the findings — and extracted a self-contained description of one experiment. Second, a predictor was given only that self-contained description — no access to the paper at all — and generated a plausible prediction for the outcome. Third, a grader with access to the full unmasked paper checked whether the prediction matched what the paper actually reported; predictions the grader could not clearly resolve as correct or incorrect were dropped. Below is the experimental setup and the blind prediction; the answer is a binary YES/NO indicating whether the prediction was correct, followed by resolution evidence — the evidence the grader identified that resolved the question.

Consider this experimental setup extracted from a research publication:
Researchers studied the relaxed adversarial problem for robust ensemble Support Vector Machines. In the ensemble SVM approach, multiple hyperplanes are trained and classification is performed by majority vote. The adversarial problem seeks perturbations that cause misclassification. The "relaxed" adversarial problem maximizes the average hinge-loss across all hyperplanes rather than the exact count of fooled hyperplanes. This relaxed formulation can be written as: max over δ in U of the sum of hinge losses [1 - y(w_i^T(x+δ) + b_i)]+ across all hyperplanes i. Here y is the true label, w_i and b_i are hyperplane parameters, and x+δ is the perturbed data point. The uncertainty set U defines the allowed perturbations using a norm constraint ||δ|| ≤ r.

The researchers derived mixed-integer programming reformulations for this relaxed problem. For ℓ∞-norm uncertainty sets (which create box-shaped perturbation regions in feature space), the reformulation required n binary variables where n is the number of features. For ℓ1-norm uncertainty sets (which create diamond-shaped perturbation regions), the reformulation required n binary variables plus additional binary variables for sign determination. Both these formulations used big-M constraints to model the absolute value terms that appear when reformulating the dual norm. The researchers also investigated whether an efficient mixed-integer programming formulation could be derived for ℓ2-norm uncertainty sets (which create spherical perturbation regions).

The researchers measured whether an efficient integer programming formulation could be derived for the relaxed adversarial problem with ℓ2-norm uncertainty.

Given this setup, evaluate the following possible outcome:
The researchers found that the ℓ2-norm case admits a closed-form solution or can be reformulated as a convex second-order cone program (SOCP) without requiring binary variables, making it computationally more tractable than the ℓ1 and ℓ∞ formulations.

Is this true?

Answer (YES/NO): NO